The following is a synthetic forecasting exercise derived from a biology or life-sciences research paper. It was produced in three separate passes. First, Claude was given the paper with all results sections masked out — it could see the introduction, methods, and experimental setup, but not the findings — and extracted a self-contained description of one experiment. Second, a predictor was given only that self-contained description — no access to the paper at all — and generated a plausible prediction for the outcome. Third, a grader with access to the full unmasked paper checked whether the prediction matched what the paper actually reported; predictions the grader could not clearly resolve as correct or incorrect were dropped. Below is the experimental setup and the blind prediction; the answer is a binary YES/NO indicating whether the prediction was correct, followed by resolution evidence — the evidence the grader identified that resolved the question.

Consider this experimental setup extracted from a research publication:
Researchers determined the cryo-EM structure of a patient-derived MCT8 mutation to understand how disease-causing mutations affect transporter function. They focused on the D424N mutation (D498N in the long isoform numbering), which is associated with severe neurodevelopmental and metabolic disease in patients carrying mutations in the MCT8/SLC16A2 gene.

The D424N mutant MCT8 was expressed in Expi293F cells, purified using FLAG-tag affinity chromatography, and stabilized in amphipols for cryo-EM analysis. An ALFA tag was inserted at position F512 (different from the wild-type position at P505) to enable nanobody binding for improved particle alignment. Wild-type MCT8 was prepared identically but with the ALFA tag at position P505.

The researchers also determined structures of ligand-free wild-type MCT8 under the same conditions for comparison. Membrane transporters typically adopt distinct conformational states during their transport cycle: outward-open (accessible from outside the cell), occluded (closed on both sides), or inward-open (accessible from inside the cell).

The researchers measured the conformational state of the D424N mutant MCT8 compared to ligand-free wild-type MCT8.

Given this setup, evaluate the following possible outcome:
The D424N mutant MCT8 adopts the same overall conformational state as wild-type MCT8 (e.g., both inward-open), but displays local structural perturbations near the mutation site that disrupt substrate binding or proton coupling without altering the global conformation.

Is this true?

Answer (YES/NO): NO